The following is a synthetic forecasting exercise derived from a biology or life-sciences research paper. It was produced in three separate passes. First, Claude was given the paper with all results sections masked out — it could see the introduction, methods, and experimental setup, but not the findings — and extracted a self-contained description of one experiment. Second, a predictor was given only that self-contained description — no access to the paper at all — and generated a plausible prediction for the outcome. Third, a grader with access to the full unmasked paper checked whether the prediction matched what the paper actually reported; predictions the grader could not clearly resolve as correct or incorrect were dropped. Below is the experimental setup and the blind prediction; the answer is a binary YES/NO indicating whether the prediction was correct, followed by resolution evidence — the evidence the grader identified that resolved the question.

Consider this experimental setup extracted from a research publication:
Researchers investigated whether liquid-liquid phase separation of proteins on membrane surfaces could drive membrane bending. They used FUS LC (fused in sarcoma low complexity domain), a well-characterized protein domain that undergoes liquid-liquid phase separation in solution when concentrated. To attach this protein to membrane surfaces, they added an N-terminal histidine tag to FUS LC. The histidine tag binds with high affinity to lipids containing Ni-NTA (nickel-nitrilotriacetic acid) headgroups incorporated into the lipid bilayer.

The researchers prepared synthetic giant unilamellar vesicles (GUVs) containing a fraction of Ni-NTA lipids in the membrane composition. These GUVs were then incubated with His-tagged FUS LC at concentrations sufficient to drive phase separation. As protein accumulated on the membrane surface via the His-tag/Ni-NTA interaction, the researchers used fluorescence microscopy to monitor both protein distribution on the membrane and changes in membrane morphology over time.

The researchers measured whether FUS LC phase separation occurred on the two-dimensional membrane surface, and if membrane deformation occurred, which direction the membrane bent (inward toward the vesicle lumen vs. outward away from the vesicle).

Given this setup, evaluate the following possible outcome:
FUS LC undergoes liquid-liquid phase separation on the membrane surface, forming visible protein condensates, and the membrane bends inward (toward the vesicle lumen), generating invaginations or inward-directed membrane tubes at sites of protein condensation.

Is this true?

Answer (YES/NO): YES